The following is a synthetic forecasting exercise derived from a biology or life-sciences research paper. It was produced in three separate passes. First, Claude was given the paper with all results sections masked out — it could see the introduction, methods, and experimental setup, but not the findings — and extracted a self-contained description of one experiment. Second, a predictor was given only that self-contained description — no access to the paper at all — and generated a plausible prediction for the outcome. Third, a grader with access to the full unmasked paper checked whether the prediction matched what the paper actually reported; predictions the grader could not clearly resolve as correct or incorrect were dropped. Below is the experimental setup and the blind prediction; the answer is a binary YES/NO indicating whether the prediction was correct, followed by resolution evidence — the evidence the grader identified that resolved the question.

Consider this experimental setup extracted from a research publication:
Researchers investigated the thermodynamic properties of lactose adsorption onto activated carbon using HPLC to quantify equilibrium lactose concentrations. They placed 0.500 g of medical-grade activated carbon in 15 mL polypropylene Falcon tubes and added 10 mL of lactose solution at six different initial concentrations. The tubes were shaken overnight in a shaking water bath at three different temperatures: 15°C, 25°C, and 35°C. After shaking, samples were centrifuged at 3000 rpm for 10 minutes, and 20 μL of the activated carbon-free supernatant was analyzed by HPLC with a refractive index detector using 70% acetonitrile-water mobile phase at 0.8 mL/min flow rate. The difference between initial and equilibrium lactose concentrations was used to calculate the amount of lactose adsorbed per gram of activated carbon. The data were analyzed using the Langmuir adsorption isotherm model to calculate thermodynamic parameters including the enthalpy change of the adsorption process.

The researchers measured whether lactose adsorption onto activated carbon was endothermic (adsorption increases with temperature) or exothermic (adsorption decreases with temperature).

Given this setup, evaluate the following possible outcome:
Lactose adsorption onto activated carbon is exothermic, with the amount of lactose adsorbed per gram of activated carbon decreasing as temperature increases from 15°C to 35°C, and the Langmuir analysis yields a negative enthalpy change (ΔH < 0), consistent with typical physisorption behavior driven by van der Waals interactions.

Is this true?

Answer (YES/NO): YES